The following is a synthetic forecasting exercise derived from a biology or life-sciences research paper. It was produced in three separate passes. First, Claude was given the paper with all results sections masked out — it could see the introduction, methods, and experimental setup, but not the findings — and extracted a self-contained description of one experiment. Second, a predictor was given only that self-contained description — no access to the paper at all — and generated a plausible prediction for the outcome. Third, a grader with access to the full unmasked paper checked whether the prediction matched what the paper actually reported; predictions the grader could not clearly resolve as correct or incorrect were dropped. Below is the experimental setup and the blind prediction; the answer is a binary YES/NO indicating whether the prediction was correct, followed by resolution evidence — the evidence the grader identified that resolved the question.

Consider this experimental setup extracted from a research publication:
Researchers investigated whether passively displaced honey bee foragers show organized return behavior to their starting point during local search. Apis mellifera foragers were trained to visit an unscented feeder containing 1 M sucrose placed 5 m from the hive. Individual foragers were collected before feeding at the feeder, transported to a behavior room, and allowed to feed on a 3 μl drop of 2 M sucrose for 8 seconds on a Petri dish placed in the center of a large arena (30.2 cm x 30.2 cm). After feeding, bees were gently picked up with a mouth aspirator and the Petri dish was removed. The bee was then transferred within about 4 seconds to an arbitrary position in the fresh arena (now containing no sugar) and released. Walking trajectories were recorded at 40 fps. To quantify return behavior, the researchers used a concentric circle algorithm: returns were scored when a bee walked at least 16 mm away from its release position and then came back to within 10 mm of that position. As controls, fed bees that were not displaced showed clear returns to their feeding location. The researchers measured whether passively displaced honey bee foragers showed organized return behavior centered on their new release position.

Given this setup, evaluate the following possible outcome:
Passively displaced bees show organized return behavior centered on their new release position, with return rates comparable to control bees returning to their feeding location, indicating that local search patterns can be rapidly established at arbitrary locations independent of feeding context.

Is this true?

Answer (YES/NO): YES